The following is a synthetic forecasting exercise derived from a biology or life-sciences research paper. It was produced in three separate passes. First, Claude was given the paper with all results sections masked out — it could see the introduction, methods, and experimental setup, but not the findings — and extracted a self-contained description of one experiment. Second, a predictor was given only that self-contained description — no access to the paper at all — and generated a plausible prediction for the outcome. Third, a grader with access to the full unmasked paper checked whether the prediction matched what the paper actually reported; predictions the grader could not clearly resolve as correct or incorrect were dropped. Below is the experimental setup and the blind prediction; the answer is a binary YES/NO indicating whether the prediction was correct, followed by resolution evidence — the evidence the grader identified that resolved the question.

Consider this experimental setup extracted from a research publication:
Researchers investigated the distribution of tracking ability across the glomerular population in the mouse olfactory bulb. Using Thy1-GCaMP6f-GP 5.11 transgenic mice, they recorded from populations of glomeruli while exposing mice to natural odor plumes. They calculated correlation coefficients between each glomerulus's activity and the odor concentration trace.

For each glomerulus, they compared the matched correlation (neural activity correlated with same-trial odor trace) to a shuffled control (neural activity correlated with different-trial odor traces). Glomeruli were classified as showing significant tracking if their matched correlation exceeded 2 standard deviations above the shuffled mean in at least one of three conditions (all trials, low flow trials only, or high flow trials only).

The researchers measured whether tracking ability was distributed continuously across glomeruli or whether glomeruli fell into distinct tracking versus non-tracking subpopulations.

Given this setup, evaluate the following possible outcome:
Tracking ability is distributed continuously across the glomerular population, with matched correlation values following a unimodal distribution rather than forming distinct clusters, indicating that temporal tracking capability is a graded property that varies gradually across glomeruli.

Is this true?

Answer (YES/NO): YES